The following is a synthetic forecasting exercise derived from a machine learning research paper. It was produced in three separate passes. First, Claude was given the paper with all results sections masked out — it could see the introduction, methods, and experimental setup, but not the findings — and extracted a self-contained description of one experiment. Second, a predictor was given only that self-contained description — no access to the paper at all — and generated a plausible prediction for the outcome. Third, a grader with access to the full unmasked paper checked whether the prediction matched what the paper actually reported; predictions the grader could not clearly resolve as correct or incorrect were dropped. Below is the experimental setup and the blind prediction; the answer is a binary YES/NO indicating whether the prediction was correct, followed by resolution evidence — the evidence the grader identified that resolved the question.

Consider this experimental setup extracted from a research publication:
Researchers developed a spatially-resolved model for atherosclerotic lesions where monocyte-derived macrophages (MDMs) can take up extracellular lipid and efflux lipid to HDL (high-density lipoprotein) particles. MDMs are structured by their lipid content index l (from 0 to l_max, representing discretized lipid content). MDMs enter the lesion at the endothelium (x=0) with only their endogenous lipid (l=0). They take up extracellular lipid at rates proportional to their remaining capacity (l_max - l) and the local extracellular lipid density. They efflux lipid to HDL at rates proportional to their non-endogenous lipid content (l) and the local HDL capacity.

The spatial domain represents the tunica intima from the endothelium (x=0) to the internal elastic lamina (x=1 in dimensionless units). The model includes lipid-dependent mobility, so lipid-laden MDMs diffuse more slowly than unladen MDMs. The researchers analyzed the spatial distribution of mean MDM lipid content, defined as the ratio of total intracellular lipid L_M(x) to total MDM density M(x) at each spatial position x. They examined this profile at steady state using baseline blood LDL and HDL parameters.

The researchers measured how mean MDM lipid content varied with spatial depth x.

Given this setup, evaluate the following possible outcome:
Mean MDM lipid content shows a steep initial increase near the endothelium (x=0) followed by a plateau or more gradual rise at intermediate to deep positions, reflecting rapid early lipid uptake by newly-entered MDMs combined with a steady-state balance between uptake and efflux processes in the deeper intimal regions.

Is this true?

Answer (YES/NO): NO